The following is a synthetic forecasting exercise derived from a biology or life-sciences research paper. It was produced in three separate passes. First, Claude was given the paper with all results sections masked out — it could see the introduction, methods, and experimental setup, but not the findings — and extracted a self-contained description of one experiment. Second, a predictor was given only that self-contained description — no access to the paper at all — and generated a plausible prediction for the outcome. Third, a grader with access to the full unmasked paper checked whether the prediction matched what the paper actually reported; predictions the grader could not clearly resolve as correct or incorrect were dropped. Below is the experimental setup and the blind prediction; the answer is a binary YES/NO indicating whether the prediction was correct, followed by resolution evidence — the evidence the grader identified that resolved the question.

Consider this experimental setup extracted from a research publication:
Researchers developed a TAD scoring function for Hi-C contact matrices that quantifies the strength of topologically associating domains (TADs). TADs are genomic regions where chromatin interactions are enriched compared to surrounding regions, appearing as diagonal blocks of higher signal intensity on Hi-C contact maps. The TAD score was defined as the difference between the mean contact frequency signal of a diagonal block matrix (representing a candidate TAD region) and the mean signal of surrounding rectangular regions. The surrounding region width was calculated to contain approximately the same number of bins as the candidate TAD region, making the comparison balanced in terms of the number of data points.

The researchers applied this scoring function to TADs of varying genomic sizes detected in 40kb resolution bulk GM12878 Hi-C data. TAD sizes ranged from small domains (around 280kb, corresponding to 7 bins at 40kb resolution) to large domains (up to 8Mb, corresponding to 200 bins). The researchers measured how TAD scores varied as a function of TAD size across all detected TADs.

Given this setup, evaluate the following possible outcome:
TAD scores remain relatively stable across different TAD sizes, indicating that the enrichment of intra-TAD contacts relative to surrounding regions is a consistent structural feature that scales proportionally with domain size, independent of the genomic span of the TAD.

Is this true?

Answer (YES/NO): NO